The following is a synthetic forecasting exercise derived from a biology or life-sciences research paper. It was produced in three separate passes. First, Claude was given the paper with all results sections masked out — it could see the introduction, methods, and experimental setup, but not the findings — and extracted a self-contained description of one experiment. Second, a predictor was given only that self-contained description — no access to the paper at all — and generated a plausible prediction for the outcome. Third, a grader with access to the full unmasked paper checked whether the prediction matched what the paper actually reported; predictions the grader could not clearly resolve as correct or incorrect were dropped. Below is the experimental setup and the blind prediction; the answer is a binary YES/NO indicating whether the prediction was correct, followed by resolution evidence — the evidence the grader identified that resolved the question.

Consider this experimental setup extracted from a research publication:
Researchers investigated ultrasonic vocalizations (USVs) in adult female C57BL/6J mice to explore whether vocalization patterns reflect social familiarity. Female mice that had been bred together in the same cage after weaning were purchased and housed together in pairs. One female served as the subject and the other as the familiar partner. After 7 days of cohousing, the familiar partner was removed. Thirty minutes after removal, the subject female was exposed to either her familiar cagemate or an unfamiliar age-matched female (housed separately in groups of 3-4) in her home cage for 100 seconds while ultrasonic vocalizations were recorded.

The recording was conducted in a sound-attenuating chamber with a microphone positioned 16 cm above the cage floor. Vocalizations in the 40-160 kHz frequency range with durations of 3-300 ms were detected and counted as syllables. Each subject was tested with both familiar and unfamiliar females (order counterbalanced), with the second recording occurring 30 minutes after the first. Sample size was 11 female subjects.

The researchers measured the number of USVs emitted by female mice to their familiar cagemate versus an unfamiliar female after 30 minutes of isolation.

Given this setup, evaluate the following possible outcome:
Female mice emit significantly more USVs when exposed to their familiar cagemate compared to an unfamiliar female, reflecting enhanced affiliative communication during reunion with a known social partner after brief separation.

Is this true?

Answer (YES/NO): NO